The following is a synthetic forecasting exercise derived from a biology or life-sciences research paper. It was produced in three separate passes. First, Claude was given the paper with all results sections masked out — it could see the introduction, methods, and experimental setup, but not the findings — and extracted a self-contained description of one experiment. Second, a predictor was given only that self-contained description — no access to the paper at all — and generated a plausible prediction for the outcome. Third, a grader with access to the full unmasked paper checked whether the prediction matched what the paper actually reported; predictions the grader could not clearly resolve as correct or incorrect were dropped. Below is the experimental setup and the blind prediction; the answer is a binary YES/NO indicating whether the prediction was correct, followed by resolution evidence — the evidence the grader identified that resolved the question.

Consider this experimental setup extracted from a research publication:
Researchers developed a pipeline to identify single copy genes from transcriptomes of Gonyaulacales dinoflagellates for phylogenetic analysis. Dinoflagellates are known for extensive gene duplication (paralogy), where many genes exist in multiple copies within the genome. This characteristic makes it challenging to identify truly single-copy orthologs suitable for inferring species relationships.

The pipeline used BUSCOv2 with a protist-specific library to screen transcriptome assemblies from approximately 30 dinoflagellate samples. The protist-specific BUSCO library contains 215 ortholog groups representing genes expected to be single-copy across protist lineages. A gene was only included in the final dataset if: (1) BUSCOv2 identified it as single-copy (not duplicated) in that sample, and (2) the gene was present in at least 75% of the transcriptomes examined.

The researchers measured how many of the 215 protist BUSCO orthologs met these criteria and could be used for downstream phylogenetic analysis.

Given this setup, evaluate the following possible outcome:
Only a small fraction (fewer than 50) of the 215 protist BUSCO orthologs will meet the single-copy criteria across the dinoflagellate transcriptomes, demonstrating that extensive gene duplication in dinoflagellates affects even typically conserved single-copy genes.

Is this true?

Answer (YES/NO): NO